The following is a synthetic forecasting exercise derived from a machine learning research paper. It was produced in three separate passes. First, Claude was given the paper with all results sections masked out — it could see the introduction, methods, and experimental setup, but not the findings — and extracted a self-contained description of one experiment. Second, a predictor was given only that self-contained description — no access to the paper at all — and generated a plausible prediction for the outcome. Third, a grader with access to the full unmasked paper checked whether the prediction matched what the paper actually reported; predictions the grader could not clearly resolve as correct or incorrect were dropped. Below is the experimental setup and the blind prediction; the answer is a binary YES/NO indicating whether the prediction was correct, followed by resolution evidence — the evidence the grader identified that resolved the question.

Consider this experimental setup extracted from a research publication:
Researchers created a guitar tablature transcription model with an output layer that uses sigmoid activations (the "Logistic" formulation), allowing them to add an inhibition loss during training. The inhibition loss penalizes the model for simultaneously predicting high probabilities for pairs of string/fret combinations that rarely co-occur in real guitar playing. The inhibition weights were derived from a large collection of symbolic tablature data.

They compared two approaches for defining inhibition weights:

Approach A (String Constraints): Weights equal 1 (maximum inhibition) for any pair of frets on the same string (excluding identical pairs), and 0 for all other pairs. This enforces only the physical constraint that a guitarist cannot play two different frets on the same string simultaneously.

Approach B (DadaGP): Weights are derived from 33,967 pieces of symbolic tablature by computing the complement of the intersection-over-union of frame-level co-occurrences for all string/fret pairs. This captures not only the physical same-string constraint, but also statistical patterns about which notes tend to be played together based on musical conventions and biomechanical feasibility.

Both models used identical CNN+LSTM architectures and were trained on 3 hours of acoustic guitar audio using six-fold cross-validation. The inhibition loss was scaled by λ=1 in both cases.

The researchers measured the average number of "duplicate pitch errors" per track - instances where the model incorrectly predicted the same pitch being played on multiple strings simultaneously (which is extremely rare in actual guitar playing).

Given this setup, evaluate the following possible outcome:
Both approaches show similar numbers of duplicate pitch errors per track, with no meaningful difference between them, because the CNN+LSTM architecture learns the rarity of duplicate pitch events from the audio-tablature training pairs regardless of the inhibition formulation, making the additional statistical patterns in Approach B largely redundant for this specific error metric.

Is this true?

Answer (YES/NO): NO